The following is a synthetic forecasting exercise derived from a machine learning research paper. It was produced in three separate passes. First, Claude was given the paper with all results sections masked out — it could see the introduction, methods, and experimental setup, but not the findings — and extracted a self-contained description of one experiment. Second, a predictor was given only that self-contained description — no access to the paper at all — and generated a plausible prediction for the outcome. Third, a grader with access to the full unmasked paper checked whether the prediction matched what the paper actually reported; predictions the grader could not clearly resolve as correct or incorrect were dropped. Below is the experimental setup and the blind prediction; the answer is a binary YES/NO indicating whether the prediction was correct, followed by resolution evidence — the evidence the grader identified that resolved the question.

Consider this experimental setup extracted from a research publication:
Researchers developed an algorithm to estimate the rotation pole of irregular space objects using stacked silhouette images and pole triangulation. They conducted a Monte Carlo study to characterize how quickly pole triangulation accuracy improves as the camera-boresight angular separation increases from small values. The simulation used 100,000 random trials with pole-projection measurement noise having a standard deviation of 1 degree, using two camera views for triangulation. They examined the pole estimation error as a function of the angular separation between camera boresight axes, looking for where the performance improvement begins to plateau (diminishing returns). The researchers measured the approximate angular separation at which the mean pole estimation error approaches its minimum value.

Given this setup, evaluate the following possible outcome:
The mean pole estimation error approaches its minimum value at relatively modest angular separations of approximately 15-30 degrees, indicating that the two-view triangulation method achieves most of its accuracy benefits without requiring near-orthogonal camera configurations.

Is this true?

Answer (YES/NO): YES